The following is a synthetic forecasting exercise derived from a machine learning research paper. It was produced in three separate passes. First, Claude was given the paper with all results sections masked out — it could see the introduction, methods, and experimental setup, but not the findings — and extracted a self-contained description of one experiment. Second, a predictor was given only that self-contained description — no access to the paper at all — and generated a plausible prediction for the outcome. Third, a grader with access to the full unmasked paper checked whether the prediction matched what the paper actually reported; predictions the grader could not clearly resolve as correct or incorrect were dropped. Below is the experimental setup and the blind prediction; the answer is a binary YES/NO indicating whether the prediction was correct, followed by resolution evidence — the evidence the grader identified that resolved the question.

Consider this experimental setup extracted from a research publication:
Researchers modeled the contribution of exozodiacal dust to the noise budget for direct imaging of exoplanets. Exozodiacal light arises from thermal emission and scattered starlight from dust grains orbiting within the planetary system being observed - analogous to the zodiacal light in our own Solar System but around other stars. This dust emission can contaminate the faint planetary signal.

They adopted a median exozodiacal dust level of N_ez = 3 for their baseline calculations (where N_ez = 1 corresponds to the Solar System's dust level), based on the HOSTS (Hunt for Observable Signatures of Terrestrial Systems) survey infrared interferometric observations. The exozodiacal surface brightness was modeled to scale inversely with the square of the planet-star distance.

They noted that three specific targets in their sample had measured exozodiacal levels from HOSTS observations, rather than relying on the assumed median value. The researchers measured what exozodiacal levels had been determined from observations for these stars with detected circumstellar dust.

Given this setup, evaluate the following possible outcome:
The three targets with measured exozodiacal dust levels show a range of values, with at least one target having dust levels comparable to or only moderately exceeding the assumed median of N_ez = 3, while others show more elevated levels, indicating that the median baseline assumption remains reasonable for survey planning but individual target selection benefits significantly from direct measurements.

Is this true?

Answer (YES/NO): NO